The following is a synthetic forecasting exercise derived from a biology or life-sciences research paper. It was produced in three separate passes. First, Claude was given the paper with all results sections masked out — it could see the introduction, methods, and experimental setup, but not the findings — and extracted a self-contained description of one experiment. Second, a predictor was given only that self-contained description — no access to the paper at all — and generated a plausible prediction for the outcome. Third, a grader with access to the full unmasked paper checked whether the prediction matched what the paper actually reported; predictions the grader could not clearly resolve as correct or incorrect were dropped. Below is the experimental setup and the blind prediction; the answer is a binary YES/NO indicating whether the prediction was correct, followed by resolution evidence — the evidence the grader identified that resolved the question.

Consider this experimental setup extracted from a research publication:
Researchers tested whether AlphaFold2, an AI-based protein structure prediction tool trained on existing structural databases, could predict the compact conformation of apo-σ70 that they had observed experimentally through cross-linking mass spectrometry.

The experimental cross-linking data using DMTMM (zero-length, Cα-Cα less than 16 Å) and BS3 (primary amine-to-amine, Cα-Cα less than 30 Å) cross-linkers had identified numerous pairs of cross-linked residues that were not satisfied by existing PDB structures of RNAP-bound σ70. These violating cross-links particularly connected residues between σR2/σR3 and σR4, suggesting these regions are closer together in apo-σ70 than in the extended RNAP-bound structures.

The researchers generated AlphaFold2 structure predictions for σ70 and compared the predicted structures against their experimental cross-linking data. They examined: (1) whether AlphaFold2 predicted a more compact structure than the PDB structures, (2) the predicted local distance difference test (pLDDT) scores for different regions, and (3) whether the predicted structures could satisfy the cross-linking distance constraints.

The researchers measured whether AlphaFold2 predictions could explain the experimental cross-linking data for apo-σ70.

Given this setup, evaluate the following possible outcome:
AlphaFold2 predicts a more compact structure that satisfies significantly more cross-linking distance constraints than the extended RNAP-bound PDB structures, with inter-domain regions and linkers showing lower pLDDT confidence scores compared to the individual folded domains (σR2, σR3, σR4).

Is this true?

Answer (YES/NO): NO